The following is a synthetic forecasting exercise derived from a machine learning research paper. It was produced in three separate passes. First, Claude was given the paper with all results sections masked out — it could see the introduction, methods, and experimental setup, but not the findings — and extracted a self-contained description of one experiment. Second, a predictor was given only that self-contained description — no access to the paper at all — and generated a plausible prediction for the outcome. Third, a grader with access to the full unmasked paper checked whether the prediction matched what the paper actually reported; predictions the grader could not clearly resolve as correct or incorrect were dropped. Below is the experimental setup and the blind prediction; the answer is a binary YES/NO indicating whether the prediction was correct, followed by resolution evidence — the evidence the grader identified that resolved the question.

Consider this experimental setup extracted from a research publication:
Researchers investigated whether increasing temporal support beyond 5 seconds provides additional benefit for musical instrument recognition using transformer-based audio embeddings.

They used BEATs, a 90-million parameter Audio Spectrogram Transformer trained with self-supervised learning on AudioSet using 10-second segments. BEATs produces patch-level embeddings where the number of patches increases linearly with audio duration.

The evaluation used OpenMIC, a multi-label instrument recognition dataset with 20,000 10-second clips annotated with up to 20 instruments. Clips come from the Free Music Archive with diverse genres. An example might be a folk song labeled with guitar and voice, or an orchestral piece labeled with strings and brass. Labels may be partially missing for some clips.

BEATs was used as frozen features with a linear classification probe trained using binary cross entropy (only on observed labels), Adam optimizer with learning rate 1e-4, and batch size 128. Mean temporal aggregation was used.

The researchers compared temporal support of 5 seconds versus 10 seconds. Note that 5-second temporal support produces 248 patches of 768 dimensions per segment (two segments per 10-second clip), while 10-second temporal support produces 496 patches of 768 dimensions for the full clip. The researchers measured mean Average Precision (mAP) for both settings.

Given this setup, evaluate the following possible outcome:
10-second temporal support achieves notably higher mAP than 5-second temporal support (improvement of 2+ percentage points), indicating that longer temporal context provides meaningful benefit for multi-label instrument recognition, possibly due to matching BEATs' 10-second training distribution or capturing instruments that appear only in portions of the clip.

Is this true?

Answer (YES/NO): NO